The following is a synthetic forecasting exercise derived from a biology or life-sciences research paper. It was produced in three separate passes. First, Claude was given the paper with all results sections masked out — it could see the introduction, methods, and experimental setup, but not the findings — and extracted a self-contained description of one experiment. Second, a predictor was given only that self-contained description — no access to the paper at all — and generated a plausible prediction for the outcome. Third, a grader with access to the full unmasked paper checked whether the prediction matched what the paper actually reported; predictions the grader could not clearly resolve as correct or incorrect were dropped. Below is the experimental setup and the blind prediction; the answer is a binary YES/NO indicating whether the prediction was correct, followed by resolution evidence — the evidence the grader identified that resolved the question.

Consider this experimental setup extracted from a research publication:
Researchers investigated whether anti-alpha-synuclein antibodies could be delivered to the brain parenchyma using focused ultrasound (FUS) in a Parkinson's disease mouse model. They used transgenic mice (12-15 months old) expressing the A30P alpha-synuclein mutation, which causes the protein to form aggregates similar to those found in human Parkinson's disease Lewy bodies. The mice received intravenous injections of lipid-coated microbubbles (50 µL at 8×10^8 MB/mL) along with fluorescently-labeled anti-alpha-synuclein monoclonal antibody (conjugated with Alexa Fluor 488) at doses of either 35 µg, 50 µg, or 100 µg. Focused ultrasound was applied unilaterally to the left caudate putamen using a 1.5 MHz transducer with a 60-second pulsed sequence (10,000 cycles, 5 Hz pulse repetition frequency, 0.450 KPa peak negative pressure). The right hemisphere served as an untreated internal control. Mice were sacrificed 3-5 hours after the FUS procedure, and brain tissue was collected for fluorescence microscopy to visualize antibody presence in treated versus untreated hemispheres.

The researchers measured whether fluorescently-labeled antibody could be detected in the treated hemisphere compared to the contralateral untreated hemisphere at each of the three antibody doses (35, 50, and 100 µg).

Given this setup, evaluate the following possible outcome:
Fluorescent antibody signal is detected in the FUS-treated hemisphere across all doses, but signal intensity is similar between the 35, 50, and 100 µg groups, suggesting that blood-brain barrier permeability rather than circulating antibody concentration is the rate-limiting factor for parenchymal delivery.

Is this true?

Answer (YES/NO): NO